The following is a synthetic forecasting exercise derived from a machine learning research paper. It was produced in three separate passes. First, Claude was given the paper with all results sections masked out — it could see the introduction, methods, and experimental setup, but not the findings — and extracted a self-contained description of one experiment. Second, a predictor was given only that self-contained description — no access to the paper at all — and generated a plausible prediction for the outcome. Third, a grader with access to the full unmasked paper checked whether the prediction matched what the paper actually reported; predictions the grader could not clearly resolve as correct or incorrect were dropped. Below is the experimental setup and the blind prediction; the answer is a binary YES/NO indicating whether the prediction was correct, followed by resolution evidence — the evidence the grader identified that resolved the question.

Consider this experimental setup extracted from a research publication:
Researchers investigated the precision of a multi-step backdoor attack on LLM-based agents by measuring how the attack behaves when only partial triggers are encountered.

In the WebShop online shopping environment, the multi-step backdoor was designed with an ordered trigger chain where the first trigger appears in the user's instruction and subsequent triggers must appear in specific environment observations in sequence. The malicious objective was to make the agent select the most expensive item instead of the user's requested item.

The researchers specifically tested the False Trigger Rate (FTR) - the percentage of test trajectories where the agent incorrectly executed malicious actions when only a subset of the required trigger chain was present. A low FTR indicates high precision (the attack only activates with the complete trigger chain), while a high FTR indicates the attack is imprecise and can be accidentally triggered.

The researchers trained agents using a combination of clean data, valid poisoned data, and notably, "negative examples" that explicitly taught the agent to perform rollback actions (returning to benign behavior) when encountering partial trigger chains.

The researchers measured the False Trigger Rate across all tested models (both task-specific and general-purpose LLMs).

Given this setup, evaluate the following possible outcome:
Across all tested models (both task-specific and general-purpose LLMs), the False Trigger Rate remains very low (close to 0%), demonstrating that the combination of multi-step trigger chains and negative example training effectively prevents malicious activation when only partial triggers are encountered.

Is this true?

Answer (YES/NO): YES